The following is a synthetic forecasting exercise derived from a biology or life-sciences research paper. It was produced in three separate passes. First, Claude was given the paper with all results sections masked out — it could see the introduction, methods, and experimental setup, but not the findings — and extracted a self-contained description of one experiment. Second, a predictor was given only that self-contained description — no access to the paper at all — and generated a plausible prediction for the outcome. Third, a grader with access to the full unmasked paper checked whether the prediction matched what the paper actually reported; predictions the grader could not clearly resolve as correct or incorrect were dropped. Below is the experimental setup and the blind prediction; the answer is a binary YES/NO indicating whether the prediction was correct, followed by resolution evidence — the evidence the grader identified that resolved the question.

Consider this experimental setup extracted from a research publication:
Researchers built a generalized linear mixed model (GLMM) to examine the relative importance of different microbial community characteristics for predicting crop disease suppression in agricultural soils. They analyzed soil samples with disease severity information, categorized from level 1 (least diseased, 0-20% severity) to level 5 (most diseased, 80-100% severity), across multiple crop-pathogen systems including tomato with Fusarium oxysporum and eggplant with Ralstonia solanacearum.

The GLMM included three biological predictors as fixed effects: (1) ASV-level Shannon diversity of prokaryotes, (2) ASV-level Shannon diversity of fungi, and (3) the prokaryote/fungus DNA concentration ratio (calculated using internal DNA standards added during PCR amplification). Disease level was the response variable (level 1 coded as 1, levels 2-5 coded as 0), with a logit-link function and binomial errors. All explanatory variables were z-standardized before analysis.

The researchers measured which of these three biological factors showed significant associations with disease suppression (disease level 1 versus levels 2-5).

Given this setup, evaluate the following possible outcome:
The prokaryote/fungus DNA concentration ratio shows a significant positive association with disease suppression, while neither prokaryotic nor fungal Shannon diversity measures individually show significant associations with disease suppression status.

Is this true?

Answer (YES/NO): NO